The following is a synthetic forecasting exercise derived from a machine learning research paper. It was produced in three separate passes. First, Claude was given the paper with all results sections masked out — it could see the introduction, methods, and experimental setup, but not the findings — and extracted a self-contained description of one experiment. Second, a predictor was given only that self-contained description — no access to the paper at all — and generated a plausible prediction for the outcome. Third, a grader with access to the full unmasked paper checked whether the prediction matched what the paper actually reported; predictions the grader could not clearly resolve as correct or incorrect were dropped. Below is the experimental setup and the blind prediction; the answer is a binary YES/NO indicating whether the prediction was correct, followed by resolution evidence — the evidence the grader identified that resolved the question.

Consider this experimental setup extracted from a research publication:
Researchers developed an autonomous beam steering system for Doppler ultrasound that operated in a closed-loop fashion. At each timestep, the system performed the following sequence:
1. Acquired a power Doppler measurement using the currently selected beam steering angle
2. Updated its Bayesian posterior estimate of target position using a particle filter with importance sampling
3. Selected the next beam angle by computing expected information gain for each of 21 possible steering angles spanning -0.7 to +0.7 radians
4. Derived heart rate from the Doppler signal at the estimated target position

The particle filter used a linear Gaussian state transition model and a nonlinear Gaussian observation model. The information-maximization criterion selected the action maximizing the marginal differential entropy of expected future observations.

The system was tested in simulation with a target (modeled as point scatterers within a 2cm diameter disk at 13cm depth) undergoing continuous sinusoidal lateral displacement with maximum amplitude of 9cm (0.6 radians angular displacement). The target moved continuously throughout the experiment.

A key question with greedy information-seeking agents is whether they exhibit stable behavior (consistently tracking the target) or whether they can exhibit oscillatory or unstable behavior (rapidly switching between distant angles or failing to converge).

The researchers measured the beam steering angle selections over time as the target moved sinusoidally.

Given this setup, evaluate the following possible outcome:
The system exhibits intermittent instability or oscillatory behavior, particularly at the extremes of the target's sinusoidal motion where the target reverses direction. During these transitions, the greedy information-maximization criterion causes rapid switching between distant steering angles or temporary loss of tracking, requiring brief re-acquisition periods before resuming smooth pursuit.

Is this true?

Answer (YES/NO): NO